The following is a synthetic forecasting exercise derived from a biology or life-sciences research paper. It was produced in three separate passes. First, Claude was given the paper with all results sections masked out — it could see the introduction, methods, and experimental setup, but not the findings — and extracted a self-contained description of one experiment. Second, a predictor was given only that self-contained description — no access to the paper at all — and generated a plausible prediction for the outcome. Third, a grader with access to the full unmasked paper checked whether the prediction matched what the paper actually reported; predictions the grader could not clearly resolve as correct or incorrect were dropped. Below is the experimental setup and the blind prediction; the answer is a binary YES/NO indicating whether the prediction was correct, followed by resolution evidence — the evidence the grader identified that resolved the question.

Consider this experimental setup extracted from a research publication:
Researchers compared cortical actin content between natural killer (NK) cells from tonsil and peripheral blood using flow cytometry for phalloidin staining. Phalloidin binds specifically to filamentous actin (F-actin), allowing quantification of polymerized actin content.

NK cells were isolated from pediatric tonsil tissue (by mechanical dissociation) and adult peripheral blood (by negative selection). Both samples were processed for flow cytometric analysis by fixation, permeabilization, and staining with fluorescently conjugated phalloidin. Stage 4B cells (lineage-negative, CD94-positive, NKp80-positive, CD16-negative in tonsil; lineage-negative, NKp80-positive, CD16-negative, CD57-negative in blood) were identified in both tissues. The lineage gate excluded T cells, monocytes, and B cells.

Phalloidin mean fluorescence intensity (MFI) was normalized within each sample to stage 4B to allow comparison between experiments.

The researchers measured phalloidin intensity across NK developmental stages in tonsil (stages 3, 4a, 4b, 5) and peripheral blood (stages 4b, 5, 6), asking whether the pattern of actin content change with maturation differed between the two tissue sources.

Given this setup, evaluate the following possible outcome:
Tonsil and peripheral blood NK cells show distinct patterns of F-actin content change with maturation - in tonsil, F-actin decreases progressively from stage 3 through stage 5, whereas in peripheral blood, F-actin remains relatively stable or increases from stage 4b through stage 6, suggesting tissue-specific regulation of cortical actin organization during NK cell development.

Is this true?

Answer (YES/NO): NO